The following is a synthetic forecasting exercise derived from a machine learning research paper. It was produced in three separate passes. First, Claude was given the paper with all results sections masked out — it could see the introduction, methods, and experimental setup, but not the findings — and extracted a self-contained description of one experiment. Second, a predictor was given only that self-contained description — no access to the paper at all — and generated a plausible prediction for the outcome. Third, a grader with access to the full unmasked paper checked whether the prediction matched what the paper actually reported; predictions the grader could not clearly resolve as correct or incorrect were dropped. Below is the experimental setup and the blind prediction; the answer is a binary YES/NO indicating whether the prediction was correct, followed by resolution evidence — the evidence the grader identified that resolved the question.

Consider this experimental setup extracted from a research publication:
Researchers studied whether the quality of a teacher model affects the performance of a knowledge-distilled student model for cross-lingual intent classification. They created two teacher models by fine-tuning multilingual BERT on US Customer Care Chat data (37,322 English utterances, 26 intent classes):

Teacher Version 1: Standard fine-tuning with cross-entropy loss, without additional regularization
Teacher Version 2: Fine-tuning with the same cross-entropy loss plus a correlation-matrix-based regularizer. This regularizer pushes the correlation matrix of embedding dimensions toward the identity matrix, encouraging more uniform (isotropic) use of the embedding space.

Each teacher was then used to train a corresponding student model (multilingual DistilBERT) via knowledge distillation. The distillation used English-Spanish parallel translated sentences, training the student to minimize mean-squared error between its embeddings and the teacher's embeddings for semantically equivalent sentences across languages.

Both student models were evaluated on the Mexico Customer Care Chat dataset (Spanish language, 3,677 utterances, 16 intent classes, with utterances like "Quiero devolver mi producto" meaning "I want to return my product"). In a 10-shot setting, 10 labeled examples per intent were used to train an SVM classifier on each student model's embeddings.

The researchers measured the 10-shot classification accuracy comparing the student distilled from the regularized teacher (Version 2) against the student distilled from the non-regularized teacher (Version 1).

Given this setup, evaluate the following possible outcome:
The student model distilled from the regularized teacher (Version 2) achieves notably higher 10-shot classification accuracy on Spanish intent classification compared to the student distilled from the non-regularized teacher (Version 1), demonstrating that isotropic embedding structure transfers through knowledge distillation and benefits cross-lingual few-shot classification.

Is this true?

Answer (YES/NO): NO